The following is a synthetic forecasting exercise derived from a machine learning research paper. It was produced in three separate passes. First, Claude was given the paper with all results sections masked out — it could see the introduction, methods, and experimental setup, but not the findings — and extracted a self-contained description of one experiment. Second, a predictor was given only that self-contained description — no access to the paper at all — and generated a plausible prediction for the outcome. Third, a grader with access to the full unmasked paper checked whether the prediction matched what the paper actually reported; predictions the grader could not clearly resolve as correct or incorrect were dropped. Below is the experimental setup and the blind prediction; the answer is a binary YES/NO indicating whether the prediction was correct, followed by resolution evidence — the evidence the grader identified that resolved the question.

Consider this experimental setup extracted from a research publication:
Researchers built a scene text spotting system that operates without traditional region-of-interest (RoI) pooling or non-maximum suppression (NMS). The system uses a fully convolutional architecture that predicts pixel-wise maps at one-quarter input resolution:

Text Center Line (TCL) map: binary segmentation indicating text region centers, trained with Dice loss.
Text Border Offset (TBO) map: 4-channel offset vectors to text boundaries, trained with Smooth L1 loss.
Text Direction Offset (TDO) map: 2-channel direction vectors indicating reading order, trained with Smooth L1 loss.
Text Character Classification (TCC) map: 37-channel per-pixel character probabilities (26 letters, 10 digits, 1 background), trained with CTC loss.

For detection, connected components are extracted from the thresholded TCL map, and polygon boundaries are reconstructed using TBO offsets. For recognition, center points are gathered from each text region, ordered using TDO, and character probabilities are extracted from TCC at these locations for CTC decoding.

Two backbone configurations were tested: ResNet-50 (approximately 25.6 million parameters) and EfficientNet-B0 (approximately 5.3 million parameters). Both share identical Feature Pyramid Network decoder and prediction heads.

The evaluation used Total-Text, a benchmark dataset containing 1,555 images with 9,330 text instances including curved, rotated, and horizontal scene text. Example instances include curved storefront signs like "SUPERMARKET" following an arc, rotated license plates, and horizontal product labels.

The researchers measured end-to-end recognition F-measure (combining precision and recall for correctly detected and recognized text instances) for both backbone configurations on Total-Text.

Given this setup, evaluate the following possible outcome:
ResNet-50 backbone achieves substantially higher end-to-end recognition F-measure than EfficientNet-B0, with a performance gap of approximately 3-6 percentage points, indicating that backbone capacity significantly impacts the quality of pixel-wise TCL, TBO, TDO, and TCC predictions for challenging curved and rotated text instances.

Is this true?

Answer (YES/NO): YES